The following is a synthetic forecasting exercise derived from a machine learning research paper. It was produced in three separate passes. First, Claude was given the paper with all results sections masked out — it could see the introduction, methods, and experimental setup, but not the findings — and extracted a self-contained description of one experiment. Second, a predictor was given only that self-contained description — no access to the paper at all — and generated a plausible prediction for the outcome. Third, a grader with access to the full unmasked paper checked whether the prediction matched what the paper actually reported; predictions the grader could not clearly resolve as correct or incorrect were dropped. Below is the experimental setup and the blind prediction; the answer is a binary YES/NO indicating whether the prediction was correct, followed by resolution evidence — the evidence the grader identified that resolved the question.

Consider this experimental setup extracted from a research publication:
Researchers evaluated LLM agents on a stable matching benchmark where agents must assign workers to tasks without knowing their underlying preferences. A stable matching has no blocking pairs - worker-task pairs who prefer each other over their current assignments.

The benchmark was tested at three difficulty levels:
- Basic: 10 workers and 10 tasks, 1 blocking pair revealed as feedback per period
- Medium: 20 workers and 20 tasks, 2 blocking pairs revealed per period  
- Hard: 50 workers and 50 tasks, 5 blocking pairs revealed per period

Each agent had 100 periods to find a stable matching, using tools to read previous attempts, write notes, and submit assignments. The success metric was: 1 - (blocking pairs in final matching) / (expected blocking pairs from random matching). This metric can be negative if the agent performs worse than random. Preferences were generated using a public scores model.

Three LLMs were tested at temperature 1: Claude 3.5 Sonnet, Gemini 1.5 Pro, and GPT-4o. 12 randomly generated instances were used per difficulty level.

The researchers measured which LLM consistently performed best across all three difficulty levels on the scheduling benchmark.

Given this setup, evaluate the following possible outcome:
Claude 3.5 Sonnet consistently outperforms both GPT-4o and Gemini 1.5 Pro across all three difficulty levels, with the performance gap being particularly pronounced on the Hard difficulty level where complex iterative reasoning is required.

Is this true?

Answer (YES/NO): NO